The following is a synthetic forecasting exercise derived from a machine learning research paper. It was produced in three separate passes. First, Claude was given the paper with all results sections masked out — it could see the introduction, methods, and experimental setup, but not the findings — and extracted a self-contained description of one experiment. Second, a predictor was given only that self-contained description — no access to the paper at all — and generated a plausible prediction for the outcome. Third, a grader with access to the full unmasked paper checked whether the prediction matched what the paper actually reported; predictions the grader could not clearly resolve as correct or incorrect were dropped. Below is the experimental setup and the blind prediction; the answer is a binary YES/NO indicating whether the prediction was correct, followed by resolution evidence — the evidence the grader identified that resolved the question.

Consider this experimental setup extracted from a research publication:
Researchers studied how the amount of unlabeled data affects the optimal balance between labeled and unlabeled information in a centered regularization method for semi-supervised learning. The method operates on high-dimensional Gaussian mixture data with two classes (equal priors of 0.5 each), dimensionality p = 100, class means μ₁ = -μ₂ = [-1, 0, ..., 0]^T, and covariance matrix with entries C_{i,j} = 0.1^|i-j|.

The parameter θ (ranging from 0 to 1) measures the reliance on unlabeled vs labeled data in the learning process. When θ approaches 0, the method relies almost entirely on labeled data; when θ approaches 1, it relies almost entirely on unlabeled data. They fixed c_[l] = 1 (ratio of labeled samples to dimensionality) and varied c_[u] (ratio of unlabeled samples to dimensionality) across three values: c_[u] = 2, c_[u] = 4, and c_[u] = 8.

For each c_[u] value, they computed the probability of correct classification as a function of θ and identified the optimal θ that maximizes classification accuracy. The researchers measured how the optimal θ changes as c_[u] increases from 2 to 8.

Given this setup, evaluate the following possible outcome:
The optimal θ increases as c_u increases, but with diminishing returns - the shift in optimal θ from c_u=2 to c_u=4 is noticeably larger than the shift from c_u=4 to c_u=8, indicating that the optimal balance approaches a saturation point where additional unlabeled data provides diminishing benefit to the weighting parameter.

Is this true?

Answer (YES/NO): YES